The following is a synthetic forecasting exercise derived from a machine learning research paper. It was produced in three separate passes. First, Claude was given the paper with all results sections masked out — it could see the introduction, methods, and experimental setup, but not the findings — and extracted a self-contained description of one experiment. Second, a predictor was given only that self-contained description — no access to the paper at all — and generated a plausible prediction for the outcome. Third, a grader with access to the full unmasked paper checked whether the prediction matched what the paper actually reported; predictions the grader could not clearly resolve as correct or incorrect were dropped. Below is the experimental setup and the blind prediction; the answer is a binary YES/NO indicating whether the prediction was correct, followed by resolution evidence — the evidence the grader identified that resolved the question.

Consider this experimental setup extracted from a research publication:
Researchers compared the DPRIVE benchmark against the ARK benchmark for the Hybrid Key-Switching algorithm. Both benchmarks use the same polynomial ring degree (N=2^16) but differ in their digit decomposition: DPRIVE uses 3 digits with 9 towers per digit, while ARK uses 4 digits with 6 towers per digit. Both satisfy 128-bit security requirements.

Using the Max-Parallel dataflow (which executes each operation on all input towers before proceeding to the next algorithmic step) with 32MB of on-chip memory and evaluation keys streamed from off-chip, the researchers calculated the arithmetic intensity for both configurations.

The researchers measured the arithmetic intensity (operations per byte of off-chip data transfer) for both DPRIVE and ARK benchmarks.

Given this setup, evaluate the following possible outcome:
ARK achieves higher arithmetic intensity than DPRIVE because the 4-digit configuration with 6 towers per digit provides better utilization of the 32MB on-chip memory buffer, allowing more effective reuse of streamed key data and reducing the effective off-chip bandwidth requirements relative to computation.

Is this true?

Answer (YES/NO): NO